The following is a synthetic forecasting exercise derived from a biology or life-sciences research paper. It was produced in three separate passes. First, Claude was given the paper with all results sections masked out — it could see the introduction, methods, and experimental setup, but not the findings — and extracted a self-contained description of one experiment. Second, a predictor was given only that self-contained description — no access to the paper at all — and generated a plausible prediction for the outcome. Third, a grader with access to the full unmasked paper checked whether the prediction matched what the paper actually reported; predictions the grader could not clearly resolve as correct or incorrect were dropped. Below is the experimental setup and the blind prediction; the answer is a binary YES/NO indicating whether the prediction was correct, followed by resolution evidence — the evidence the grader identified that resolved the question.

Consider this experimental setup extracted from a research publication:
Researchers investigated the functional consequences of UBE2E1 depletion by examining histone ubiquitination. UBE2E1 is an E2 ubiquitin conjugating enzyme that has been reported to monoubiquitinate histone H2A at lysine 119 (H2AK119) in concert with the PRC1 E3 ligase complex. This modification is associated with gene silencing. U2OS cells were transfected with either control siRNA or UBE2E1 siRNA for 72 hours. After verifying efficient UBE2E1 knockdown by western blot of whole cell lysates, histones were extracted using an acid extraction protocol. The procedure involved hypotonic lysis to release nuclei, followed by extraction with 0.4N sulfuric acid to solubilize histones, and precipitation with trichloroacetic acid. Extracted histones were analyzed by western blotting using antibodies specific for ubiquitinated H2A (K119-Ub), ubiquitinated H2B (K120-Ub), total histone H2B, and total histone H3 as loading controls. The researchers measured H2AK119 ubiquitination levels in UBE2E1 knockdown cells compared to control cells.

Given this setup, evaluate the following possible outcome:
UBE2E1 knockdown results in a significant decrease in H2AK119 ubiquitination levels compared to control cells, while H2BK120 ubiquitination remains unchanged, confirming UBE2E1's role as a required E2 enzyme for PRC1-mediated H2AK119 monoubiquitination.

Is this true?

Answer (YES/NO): NO